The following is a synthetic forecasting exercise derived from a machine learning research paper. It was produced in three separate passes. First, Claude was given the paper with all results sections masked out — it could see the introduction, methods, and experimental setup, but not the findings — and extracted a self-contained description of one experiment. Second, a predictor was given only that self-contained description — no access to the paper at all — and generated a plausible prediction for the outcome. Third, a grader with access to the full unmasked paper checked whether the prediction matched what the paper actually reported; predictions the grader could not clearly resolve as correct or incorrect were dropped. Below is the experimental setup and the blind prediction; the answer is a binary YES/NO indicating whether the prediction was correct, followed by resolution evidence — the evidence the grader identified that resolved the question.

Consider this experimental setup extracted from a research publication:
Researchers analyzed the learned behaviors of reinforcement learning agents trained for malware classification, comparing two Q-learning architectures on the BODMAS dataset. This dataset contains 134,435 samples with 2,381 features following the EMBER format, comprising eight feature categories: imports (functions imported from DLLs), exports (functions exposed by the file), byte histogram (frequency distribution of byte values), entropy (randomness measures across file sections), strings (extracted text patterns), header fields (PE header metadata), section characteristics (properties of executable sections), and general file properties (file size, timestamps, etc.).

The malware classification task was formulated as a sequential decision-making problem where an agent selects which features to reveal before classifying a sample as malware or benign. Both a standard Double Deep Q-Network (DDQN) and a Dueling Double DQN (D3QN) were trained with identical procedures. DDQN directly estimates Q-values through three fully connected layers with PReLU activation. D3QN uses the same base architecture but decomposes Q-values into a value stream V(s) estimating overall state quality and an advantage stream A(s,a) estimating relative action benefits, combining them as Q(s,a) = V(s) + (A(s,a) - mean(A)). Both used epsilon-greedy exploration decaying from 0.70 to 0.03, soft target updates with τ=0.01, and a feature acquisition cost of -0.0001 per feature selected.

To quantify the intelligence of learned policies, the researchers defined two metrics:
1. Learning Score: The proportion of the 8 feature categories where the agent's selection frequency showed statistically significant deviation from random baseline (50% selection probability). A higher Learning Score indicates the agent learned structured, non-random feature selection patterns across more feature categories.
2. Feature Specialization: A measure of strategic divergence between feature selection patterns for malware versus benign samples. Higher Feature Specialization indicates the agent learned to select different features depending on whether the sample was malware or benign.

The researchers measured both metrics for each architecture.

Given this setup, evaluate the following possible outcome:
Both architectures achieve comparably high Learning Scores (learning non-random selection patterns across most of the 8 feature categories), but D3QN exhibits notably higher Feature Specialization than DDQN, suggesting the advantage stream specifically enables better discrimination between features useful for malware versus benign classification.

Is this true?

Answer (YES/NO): NO